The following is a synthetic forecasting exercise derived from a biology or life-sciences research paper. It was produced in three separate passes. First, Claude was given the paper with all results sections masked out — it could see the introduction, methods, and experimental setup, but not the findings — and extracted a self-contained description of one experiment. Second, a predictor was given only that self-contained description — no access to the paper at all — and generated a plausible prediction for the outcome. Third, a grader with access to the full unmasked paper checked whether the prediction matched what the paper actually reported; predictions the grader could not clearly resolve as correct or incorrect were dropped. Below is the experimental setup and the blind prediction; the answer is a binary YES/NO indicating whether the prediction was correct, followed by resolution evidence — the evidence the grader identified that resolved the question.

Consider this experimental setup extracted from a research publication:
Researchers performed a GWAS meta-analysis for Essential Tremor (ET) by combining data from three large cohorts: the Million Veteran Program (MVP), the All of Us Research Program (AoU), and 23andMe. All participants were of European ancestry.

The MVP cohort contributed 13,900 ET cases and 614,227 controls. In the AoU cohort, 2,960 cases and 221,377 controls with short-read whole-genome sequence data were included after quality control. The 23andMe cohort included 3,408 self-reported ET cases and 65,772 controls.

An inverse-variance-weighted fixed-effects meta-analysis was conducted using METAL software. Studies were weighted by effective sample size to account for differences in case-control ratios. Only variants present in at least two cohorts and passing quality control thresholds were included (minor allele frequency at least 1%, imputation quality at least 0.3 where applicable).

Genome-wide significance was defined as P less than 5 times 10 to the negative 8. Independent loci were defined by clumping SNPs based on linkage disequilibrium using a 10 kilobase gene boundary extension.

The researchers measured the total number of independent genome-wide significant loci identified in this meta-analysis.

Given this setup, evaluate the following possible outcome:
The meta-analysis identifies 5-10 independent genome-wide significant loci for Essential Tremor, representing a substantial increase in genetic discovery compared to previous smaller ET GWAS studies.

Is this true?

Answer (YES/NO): NO